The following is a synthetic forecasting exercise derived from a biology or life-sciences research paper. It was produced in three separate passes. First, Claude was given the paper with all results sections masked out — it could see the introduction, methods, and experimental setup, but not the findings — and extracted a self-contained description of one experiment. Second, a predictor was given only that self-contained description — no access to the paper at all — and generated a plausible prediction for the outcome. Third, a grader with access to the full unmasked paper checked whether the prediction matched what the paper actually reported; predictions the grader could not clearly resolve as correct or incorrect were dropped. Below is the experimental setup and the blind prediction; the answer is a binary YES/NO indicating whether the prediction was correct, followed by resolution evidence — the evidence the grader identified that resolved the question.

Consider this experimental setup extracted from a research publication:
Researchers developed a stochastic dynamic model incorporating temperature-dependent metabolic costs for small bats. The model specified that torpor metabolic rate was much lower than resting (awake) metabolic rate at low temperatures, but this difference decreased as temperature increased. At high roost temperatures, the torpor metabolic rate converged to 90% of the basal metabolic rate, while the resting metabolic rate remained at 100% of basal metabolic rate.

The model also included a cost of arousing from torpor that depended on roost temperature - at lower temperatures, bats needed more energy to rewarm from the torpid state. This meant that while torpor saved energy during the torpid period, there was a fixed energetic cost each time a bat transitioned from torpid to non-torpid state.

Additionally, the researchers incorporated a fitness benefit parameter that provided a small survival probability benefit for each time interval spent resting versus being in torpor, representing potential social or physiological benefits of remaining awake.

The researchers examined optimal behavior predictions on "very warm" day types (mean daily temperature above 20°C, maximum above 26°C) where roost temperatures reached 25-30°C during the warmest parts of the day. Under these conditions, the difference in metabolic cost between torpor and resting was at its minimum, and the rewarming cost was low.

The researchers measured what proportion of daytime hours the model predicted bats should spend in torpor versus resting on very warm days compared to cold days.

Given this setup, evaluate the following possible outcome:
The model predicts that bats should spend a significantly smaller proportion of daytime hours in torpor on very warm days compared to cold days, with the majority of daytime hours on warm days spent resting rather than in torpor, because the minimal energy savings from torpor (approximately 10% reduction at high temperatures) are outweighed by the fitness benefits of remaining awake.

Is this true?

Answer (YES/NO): YES